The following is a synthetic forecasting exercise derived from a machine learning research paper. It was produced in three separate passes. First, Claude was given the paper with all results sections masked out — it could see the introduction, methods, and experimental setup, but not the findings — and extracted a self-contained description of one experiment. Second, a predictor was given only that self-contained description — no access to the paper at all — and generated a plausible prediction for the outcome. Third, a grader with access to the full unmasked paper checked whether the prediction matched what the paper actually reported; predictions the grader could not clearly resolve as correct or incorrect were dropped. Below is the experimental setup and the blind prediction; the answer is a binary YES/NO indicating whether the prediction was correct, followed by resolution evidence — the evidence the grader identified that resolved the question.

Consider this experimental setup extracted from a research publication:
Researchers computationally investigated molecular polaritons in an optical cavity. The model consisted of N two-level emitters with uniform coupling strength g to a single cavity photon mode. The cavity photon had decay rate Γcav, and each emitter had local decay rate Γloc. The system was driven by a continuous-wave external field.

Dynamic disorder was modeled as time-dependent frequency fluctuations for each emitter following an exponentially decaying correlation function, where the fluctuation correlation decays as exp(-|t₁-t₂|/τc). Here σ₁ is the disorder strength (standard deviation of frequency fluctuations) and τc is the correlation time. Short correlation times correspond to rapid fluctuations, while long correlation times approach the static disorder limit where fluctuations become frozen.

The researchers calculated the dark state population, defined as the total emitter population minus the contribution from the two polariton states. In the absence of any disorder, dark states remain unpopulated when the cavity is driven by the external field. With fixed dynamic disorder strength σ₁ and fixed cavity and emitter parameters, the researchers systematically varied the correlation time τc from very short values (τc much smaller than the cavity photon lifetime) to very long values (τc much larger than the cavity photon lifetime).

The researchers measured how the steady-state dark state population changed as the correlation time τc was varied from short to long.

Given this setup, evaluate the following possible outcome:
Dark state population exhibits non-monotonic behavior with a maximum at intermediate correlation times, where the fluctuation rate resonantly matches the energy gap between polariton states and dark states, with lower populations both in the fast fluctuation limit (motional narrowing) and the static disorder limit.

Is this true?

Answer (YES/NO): NO